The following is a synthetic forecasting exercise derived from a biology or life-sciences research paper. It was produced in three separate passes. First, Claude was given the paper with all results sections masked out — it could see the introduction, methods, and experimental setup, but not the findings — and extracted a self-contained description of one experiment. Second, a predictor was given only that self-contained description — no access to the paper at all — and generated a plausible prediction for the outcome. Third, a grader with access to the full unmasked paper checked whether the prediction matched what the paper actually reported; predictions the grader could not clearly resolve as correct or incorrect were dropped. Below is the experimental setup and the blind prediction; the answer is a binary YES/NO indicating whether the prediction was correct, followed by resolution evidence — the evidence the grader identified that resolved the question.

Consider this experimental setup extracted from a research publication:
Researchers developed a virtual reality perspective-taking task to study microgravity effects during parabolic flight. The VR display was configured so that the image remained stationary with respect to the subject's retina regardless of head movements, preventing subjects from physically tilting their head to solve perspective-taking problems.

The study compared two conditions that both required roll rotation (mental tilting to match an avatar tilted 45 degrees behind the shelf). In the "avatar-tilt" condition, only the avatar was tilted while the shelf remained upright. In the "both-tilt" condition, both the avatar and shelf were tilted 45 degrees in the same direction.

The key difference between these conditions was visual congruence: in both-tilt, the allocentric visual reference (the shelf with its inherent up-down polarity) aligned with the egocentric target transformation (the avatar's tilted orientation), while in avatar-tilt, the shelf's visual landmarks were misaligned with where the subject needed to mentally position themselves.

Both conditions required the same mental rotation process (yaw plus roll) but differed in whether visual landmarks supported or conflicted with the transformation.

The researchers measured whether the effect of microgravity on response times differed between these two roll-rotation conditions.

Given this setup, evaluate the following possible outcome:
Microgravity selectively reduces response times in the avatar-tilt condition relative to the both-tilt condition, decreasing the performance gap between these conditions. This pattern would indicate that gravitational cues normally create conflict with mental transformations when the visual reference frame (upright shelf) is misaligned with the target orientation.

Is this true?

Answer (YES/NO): NO